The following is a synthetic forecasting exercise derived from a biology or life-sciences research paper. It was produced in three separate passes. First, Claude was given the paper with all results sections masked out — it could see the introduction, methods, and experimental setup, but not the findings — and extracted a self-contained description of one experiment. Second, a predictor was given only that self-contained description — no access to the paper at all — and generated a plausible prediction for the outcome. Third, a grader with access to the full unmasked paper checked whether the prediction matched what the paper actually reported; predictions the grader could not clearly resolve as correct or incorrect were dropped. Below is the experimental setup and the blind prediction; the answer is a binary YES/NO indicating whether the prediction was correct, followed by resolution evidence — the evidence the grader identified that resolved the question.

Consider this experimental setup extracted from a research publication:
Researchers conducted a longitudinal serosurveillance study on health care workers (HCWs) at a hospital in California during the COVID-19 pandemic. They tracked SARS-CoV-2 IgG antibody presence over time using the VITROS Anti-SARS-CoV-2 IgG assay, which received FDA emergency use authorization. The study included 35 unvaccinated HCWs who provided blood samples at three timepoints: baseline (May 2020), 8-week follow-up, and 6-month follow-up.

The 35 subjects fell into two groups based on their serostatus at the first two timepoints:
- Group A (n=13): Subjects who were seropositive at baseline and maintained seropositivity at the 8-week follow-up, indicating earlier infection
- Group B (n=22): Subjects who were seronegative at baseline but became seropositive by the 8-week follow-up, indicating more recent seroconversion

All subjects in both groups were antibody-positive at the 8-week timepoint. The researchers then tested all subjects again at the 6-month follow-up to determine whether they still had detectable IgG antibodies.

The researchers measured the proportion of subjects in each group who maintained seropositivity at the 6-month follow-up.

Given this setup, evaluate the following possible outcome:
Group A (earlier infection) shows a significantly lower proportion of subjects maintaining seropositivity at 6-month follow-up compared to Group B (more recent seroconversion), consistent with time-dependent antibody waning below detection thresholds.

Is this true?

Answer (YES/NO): NO